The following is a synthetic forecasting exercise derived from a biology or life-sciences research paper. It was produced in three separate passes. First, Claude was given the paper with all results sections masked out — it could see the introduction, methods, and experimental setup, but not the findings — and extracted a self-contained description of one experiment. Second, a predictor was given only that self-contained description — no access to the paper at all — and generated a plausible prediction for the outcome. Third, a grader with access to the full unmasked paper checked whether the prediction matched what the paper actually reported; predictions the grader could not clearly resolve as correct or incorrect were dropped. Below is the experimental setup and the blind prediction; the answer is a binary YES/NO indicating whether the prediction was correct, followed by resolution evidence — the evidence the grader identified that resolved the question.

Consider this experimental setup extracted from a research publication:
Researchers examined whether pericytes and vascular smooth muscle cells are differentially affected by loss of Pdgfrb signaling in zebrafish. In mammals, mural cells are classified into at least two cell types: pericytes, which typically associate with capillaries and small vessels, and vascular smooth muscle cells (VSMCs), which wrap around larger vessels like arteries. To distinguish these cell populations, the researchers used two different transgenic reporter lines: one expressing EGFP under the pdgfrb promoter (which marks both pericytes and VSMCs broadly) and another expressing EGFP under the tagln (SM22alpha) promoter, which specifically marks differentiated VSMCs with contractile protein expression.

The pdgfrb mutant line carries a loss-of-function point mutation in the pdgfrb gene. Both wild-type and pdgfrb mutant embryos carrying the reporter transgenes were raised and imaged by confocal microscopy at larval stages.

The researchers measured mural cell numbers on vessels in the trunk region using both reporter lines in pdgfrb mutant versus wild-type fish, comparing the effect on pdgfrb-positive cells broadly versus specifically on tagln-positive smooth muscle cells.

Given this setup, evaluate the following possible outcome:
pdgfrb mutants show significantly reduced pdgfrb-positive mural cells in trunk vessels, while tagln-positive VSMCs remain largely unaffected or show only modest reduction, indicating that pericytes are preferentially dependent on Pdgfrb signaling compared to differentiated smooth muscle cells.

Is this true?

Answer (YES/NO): NO